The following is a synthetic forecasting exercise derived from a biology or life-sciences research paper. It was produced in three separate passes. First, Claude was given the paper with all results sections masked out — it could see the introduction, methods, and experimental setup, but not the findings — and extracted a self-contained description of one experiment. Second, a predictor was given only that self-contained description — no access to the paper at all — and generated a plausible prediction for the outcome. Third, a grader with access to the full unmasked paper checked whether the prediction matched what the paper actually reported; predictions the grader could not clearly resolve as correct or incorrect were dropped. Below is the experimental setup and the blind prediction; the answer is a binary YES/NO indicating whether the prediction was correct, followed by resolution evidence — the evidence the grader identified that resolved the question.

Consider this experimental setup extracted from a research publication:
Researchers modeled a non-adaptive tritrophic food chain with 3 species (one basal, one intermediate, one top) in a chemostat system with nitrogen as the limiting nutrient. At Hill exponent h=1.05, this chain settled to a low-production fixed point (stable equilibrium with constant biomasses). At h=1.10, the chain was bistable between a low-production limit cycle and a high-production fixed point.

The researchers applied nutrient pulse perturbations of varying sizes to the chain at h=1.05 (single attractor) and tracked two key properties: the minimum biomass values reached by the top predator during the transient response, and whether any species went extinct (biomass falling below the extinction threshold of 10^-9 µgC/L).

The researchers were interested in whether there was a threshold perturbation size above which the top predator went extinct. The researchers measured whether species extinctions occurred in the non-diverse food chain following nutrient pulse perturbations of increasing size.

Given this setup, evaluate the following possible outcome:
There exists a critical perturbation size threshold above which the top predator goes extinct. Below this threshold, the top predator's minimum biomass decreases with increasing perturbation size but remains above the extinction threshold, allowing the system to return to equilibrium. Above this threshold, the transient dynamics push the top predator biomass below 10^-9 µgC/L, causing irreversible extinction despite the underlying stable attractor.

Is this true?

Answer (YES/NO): NO